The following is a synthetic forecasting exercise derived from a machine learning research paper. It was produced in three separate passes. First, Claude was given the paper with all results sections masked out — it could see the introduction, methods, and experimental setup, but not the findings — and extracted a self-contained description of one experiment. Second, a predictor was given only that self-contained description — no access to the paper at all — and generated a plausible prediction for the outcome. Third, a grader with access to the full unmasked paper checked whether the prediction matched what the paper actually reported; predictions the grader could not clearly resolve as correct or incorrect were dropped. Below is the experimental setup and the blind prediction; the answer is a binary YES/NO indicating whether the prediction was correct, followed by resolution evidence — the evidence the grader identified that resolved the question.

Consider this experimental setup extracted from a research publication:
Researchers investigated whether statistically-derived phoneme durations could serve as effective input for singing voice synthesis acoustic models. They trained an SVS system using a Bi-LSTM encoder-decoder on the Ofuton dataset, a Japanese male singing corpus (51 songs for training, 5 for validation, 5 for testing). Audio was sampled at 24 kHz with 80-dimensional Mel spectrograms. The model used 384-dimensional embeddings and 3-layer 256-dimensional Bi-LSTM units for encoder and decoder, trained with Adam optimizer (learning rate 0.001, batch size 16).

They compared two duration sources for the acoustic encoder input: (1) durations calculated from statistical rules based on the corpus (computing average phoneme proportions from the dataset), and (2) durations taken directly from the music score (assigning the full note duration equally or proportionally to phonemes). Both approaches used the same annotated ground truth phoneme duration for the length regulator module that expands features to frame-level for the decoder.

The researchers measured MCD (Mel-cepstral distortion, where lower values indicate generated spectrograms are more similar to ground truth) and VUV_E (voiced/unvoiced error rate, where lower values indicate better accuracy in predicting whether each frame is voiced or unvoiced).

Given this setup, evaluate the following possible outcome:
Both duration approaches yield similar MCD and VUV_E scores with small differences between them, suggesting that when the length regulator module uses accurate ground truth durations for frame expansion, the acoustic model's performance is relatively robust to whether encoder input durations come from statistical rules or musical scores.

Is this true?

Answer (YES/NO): NO